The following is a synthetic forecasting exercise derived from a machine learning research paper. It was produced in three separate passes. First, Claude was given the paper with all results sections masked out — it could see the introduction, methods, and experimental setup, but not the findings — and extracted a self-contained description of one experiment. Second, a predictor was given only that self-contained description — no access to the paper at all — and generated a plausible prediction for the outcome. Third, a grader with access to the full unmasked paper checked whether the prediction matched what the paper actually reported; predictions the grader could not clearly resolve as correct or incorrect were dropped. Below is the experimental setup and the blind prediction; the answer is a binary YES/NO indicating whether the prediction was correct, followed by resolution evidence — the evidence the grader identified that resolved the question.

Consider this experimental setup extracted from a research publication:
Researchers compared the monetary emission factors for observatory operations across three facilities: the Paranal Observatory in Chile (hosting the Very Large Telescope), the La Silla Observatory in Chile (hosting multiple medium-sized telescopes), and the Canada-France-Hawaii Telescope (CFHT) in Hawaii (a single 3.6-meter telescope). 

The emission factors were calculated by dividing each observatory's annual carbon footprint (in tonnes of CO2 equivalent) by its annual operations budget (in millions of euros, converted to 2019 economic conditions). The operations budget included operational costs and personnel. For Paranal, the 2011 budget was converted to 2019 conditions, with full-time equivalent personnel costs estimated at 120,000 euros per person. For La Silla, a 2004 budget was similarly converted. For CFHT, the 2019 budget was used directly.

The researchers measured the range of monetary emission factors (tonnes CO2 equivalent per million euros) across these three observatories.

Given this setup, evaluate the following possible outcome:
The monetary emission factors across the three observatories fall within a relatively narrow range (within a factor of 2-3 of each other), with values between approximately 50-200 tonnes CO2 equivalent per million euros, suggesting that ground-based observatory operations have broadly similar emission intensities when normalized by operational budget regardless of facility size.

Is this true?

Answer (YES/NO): NO